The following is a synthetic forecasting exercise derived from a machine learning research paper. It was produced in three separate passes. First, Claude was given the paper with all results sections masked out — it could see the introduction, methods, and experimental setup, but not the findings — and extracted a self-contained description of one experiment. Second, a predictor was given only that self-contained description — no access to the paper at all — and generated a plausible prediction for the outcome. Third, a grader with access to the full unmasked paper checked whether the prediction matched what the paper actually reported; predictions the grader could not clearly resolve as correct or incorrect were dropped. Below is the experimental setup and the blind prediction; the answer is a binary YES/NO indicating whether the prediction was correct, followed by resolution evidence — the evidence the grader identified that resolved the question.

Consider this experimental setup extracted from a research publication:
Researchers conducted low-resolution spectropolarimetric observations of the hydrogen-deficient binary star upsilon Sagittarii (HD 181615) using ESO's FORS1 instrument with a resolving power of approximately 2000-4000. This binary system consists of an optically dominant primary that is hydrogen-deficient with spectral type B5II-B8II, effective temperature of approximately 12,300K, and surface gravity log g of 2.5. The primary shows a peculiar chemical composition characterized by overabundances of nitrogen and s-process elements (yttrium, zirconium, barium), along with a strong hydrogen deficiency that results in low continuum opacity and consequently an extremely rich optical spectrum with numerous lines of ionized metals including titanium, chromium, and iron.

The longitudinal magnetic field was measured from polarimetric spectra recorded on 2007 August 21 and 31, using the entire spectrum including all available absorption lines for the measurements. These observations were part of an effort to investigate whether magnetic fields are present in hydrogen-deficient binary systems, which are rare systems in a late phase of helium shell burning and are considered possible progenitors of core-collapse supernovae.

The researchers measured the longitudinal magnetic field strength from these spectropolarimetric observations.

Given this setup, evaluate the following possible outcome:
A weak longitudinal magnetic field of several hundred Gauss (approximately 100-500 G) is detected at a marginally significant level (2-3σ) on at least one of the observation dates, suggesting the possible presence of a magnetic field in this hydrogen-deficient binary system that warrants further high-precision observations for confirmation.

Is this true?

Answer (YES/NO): NO